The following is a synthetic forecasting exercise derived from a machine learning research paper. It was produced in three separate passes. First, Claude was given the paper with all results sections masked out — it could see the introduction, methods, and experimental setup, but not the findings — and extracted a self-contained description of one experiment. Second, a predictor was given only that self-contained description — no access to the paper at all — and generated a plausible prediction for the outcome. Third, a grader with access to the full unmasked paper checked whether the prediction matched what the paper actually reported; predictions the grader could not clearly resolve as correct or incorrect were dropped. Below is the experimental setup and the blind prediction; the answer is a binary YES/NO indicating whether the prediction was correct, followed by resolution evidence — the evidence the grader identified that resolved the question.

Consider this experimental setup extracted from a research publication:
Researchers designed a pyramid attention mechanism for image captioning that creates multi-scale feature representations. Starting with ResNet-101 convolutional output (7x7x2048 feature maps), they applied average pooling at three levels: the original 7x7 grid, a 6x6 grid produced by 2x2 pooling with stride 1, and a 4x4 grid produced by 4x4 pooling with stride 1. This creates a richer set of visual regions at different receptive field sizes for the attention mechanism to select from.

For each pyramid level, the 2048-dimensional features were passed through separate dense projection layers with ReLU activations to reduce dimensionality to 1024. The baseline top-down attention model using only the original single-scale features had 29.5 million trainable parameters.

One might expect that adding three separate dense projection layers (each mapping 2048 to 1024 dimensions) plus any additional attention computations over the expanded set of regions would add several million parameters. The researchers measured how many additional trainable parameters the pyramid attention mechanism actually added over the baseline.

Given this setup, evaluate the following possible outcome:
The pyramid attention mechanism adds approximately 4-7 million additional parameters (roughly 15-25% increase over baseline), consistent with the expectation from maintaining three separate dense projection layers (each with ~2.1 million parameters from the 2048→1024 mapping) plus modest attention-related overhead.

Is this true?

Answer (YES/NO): NO